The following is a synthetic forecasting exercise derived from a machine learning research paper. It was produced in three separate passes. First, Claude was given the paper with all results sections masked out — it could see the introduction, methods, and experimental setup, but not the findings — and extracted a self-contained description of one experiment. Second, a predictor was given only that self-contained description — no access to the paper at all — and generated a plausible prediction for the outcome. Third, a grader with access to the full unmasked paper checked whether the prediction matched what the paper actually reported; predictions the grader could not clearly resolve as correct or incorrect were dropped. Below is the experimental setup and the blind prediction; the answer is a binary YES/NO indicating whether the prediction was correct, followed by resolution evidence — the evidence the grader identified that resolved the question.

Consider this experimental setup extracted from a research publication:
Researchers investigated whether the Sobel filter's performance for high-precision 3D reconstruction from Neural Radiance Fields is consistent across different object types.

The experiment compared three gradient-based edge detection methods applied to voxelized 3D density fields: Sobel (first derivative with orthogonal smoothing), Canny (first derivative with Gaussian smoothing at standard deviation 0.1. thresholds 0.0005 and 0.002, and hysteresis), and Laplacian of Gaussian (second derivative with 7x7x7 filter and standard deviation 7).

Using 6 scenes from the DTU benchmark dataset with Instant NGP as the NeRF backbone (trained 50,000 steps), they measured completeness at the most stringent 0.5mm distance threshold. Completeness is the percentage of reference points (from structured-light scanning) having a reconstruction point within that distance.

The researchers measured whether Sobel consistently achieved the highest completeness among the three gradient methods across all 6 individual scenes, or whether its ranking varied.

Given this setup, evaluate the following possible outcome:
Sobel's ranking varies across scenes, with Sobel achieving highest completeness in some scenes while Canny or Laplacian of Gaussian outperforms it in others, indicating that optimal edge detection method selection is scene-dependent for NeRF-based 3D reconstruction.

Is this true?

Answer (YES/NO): YES